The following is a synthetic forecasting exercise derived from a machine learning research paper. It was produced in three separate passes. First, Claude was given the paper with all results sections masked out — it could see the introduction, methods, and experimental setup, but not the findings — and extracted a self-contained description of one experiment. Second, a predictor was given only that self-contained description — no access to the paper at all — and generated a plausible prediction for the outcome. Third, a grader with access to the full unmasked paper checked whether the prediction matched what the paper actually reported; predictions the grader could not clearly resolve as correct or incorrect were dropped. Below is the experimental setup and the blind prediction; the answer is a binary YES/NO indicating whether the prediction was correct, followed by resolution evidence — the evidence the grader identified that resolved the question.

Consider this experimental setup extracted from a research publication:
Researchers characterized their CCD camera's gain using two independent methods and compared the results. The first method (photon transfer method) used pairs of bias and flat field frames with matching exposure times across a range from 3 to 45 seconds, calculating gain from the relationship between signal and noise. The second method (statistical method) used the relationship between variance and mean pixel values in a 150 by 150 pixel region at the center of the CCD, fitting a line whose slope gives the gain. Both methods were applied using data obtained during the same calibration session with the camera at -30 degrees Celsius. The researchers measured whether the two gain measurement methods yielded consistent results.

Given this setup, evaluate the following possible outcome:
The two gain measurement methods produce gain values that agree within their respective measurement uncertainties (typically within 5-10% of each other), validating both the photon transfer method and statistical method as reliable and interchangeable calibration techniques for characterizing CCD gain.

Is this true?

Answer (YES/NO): YES